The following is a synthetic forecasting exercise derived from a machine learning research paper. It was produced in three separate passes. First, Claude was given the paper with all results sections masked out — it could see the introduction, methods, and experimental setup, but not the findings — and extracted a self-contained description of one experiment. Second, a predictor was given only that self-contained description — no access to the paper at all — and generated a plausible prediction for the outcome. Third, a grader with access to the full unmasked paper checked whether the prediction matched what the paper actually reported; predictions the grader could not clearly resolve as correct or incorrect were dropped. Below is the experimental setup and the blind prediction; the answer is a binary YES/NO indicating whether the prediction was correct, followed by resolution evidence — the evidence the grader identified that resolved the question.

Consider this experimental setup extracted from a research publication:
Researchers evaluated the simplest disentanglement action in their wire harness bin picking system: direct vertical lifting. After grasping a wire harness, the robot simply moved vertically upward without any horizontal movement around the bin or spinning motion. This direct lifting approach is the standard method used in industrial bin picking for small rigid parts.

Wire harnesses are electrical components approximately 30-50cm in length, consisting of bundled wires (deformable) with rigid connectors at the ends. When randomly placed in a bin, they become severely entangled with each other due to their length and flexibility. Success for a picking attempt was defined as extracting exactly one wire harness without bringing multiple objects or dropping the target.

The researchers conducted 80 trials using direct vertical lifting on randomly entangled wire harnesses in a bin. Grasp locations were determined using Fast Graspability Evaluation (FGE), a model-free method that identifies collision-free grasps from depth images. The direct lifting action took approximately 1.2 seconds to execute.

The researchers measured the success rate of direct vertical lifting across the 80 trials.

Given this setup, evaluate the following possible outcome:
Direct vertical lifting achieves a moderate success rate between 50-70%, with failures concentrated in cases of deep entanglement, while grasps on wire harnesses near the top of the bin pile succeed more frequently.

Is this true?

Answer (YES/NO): NO